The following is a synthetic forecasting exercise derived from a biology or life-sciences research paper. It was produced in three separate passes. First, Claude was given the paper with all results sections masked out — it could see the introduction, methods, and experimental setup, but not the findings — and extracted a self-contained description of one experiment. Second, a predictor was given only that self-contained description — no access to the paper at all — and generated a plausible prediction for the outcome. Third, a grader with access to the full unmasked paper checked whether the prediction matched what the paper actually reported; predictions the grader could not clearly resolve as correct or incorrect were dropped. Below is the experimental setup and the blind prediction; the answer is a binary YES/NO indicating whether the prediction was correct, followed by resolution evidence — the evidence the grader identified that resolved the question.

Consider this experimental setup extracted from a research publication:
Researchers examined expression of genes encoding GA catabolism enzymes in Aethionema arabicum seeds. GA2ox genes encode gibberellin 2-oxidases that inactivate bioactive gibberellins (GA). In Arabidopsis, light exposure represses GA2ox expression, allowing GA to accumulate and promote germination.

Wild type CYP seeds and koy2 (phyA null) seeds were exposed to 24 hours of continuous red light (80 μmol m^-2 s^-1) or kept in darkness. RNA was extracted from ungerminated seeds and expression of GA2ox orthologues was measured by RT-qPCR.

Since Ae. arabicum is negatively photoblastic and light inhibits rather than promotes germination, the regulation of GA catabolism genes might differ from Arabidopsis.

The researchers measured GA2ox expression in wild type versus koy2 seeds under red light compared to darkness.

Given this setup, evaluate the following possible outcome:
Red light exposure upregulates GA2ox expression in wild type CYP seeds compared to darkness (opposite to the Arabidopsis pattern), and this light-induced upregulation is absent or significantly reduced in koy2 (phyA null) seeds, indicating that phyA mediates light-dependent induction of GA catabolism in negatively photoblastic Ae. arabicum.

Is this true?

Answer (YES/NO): YES